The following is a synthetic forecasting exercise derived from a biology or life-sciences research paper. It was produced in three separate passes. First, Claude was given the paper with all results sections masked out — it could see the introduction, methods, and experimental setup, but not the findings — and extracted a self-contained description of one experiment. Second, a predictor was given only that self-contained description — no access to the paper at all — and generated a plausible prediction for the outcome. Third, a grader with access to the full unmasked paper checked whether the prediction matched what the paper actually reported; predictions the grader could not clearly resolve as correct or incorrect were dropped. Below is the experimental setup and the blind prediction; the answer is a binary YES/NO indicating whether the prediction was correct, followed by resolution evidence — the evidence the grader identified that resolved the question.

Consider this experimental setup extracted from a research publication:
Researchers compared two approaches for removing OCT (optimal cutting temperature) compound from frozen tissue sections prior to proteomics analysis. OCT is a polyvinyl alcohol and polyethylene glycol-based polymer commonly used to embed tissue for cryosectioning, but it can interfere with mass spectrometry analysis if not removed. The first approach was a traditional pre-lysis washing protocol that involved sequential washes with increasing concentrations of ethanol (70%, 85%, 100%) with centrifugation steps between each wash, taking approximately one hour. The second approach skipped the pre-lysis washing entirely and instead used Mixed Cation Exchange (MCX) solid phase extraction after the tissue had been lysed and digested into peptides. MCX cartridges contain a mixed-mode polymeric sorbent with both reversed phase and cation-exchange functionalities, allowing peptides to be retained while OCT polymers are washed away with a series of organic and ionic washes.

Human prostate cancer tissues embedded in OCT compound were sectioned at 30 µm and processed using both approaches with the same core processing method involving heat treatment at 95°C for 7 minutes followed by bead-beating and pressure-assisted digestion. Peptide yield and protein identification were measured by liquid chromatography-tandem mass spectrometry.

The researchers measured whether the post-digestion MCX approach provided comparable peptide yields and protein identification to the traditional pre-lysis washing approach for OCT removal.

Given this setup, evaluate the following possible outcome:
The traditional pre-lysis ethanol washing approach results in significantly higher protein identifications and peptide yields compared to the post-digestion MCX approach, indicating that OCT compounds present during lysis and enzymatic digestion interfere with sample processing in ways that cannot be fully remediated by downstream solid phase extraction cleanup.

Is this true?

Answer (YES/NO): NO